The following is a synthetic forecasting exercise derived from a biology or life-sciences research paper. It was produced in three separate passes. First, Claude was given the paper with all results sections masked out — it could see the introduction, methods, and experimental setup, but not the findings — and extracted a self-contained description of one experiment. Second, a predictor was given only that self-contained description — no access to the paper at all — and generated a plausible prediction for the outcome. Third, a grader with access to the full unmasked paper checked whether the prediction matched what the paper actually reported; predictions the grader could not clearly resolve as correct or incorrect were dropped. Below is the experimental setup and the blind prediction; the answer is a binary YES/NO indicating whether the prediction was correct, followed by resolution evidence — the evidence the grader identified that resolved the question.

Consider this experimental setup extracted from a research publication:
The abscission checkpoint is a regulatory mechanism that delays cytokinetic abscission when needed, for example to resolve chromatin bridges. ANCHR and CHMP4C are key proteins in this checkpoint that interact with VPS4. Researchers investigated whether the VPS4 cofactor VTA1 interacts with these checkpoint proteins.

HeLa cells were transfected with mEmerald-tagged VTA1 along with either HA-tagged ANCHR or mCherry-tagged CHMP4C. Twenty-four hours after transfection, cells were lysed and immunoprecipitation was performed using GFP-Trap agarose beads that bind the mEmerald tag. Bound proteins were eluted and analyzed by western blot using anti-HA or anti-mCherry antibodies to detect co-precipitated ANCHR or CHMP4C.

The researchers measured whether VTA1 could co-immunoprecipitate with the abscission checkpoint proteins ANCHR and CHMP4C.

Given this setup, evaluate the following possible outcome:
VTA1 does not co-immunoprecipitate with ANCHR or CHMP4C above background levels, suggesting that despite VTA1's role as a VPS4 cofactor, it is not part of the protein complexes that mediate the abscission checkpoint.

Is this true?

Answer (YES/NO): NO